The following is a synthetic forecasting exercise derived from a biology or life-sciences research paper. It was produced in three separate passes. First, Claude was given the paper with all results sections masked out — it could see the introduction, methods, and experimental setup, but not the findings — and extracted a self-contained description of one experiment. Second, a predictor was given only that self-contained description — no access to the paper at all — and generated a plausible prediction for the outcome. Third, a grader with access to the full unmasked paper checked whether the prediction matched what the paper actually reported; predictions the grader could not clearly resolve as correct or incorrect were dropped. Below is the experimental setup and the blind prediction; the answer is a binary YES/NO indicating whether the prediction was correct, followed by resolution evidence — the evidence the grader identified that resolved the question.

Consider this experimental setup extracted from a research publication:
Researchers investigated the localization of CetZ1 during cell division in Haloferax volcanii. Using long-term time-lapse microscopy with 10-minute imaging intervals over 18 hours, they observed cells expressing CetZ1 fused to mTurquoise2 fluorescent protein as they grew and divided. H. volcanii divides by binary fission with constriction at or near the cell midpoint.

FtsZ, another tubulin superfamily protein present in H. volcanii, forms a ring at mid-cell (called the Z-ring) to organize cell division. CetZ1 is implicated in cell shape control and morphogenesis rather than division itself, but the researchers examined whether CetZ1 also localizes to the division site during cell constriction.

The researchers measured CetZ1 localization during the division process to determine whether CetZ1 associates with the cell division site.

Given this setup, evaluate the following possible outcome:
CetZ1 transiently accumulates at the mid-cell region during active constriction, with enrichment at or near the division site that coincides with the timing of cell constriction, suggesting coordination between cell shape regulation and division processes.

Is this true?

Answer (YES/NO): YES